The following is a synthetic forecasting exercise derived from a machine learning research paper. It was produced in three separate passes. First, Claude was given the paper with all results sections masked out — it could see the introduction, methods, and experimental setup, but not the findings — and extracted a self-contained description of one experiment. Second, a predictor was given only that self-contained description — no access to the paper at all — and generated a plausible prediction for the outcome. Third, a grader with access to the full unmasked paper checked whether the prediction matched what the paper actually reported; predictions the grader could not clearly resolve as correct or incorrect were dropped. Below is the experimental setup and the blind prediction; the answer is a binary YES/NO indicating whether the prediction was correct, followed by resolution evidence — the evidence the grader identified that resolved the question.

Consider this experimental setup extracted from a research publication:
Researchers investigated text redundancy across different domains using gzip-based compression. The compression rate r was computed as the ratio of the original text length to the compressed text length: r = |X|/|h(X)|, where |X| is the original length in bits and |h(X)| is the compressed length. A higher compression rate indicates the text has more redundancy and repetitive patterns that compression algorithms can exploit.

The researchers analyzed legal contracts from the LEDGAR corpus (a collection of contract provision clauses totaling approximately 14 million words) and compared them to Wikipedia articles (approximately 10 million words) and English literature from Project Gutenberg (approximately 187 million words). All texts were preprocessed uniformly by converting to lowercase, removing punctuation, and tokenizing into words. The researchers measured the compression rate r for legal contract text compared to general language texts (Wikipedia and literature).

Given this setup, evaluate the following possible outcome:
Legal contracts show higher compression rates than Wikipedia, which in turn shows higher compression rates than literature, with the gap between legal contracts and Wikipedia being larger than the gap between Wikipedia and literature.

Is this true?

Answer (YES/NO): YES